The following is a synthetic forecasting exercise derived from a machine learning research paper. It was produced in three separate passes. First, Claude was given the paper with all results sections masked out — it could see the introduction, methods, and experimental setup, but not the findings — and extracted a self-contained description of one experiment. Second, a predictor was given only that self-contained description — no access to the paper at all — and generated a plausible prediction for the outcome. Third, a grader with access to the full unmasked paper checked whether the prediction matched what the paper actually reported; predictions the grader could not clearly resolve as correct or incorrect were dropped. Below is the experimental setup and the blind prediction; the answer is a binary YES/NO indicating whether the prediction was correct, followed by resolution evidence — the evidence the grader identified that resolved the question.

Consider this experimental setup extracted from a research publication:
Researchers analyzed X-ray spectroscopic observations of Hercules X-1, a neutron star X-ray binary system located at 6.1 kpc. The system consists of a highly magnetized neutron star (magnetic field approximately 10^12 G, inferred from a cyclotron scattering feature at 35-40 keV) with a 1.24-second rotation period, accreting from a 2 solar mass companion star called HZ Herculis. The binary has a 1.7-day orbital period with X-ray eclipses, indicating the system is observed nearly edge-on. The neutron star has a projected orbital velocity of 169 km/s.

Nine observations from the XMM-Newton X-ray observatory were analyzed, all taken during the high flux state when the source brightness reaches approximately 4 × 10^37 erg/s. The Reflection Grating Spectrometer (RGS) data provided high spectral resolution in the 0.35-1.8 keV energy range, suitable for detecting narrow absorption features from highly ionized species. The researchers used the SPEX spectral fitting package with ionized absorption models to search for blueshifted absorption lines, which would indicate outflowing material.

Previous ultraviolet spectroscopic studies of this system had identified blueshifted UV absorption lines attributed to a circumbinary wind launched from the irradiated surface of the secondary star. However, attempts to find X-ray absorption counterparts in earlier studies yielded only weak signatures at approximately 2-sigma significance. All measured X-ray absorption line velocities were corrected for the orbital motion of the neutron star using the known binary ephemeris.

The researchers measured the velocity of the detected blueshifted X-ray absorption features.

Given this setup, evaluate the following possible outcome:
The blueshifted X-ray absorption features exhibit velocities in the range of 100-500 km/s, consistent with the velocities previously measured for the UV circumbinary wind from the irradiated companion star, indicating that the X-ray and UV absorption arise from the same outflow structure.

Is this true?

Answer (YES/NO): NO